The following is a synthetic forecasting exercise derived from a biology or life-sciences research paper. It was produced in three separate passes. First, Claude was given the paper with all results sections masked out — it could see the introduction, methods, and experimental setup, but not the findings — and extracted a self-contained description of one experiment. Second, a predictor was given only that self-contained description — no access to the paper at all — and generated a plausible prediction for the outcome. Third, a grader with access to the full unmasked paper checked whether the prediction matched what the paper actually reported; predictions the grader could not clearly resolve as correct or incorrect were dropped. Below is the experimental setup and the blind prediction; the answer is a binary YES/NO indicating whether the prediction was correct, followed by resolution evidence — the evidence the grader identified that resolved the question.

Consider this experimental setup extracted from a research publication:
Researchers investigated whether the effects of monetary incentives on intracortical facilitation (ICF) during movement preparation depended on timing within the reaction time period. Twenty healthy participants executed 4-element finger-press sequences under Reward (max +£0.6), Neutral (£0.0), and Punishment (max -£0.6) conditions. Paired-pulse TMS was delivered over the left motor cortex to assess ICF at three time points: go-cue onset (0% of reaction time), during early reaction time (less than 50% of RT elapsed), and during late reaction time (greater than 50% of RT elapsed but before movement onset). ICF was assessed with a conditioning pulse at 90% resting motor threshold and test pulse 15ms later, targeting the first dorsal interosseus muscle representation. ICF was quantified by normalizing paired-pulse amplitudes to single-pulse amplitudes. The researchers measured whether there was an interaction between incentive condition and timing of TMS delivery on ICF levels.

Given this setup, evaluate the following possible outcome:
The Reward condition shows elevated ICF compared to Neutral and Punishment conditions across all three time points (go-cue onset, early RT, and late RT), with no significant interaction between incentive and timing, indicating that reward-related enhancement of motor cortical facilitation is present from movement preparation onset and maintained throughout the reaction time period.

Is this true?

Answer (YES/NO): NO